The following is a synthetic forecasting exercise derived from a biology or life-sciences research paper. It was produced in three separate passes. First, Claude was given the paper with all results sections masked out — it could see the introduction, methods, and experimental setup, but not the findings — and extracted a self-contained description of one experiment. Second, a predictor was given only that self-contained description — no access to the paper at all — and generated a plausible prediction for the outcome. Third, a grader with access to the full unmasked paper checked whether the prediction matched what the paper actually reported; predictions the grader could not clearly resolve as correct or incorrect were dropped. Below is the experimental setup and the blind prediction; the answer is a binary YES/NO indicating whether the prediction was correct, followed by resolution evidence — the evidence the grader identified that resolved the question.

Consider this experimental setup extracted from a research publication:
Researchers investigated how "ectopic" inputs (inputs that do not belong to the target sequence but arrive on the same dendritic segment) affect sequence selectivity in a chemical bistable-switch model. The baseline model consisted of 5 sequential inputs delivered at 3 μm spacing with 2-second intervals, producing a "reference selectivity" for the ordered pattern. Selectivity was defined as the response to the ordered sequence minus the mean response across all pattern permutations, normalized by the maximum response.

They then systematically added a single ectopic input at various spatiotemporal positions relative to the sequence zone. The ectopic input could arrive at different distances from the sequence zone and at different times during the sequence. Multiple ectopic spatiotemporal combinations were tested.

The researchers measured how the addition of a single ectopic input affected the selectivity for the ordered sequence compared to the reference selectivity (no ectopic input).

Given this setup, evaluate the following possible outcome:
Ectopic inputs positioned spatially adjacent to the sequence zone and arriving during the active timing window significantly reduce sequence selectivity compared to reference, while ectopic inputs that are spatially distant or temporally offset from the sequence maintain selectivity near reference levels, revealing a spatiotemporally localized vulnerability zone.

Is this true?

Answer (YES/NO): NO